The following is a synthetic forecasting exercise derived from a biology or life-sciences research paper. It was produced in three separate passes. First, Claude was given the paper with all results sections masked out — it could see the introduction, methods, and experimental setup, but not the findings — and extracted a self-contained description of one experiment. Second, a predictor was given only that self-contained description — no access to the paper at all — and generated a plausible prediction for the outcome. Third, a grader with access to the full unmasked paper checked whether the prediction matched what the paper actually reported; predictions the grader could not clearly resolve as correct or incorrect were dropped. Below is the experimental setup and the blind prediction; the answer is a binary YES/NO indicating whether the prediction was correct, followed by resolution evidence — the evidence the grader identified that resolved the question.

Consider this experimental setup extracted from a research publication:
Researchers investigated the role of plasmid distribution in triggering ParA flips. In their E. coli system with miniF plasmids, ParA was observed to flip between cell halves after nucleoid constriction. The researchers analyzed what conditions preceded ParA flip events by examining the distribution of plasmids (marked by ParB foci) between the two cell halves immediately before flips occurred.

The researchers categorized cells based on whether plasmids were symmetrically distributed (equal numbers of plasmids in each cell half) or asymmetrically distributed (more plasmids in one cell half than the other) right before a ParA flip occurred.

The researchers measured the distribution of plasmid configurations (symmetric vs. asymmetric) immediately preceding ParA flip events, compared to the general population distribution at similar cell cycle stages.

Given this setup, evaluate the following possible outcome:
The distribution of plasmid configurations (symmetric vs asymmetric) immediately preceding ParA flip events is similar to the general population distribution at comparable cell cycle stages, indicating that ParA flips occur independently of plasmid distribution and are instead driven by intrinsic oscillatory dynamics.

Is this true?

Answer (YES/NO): NO